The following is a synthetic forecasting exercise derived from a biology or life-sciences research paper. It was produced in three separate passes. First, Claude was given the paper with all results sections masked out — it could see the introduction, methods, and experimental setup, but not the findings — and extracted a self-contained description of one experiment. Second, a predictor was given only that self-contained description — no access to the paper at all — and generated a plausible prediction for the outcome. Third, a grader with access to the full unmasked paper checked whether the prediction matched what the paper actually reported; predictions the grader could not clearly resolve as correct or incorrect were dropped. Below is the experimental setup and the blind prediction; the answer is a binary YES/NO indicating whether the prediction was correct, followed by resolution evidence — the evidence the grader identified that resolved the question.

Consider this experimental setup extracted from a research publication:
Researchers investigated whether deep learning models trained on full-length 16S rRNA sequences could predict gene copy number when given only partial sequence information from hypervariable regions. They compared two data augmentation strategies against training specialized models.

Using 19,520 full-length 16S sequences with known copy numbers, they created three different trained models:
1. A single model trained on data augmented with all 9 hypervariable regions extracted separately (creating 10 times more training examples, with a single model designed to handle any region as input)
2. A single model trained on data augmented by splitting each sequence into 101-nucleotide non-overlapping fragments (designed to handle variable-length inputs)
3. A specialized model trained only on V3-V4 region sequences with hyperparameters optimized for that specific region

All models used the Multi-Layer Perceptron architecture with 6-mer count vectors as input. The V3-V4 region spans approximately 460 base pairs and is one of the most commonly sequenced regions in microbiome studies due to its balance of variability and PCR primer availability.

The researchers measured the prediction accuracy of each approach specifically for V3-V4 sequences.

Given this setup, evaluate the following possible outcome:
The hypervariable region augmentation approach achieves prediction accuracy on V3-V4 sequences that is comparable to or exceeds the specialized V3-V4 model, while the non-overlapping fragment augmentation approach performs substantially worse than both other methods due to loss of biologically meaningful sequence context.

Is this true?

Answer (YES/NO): NO